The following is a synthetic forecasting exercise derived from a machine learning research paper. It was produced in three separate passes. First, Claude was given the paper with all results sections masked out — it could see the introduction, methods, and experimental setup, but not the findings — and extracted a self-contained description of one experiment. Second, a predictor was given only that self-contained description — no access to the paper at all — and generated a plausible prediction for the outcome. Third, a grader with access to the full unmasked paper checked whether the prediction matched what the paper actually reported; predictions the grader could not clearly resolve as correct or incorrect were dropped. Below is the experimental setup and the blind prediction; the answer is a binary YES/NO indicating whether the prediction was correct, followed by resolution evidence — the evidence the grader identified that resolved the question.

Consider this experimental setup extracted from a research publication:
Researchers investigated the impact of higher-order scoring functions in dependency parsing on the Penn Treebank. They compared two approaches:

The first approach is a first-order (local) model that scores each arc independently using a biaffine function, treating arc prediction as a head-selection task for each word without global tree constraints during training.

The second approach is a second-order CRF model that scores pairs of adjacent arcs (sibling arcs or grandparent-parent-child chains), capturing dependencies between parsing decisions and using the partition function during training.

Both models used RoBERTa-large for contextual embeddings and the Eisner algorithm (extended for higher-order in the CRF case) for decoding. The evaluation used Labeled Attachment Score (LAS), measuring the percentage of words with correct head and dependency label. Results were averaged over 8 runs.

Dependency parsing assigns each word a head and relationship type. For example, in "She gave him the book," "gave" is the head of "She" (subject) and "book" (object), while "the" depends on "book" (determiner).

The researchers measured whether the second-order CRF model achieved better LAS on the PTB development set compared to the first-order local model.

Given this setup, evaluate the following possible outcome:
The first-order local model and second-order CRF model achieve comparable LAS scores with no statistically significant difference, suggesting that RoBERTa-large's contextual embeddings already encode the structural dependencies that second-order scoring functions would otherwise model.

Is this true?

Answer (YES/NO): YES